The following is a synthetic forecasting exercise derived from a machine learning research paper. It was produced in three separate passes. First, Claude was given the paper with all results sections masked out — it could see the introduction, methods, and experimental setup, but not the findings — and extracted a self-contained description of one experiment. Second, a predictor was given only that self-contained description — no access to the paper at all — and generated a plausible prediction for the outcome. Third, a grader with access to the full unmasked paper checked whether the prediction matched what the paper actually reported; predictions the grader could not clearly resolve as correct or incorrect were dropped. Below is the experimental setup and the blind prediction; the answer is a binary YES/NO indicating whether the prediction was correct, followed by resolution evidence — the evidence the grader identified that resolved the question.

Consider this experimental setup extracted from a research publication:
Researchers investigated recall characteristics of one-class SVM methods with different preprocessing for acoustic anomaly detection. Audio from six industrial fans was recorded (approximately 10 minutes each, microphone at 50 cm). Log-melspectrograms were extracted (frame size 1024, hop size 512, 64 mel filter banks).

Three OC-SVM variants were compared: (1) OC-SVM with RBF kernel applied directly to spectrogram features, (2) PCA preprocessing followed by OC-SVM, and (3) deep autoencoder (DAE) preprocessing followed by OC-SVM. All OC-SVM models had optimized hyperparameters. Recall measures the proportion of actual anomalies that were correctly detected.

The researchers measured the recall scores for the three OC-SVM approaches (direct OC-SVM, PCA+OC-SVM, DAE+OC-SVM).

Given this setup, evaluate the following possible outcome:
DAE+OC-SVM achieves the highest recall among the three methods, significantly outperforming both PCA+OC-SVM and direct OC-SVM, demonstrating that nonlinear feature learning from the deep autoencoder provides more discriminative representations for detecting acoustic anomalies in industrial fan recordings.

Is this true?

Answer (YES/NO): NO